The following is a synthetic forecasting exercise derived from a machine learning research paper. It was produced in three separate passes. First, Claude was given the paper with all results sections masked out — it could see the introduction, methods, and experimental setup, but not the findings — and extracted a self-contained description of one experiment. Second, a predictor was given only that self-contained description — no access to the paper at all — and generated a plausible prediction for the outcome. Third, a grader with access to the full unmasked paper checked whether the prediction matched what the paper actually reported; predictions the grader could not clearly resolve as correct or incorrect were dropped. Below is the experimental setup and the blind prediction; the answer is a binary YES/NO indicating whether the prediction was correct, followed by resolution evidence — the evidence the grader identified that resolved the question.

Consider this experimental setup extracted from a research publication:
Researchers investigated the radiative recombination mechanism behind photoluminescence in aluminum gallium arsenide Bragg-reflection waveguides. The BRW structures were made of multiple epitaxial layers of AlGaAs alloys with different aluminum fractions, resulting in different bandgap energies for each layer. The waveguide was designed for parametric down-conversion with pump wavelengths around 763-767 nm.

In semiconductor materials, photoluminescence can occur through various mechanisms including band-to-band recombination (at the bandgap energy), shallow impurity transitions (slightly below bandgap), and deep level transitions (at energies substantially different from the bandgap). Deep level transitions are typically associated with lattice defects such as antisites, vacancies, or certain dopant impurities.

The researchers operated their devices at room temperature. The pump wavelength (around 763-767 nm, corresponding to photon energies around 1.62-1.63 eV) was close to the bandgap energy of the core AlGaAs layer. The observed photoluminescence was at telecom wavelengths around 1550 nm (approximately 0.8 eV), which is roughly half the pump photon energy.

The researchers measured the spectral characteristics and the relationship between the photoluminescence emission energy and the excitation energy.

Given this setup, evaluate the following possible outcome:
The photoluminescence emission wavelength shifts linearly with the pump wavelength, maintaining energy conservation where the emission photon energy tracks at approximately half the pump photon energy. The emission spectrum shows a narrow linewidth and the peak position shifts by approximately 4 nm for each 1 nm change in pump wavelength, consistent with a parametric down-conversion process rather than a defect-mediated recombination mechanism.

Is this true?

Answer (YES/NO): NO